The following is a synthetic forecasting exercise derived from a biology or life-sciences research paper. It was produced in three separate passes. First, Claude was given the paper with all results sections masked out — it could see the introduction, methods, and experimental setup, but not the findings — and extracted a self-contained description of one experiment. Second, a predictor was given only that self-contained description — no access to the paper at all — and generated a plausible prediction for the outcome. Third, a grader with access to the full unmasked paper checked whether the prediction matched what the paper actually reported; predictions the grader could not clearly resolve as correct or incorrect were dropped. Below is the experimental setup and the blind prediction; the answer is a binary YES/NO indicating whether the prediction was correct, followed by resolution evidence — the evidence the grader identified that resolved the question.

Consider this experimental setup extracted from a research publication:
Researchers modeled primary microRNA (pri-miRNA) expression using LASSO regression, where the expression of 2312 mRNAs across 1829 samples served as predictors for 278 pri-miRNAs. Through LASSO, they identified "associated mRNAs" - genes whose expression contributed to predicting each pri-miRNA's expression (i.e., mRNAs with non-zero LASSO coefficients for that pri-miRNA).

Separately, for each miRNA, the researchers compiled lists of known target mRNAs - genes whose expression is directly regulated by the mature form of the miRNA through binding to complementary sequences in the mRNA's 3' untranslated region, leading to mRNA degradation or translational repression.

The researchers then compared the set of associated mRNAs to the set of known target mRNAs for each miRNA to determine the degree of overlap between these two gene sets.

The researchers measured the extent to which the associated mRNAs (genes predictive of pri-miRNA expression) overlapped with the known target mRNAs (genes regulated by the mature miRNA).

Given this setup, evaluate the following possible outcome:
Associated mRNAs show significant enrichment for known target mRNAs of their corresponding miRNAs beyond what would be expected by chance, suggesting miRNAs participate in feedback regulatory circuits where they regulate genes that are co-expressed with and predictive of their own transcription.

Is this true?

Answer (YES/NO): NO